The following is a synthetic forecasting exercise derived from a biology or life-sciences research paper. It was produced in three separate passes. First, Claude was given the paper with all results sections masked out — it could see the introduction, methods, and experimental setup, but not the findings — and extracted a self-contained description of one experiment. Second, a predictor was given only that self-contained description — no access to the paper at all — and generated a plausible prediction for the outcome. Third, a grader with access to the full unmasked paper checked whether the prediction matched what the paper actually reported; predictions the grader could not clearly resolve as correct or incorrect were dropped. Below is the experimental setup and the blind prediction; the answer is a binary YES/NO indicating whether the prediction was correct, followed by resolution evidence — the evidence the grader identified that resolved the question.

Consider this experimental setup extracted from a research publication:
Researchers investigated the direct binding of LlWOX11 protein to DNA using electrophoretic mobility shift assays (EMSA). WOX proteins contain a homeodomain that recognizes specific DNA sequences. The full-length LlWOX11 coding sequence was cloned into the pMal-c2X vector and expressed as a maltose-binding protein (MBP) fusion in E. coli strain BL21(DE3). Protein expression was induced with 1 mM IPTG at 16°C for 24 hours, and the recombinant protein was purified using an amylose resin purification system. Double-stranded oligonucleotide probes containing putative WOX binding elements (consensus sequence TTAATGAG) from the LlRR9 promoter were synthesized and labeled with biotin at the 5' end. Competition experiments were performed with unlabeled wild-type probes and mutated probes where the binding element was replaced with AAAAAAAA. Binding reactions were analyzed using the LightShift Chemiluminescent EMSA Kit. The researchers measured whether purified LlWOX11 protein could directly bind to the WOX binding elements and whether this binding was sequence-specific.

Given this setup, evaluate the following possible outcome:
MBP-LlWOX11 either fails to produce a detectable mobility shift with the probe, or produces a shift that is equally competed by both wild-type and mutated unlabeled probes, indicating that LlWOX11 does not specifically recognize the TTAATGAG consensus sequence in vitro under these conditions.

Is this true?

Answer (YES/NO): NO